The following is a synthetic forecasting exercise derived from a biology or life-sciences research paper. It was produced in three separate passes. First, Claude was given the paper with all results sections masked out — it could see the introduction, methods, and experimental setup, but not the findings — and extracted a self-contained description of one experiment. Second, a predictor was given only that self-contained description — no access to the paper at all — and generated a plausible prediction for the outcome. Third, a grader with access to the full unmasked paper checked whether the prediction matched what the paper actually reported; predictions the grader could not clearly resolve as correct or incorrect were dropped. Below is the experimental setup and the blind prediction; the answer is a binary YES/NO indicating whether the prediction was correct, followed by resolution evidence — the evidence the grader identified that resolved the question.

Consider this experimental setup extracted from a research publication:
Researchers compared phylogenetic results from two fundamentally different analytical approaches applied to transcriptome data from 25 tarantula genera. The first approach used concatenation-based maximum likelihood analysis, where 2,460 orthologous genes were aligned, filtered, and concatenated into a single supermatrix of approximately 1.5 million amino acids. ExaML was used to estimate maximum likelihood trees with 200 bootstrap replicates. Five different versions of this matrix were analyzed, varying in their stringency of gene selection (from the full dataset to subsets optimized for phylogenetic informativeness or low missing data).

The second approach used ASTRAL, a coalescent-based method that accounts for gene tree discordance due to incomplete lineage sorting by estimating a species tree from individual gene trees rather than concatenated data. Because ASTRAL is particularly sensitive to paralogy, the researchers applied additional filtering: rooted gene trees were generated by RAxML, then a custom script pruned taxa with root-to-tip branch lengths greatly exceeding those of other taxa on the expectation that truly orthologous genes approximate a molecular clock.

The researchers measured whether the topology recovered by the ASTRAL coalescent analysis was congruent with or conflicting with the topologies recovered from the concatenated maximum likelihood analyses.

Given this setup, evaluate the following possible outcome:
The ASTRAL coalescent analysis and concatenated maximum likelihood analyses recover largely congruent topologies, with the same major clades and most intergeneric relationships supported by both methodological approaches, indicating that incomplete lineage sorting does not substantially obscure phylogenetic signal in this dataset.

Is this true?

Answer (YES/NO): YES